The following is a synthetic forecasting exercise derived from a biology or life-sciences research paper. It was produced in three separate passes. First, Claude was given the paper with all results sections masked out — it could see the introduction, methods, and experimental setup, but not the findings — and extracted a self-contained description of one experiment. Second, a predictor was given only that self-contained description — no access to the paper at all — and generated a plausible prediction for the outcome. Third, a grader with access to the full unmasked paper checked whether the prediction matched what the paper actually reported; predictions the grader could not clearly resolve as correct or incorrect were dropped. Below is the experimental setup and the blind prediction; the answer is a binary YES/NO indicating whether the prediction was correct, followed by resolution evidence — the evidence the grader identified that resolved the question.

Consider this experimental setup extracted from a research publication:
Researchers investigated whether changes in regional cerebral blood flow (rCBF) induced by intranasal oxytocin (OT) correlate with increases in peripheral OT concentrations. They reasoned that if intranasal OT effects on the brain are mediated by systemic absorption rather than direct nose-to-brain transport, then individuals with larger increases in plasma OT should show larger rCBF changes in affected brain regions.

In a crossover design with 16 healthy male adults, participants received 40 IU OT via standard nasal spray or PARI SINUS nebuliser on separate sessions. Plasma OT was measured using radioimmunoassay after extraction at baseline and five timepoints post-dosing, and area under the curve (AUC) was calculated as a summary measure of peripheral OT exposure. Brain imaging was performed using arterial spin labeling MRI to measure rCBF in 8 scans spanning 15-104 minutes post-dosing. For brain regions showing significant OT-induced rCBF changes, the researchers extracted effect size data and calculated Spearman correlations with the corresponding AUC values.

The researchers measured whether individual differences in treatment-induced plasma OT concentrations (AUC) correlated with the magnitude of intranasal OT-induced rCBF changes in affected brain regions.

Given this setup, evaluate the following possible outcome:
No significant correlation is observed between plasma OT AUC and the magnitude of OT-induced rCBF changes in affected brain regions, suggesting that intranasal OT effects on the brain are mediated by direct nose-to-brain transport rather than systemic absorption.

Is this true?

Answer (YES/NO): NO